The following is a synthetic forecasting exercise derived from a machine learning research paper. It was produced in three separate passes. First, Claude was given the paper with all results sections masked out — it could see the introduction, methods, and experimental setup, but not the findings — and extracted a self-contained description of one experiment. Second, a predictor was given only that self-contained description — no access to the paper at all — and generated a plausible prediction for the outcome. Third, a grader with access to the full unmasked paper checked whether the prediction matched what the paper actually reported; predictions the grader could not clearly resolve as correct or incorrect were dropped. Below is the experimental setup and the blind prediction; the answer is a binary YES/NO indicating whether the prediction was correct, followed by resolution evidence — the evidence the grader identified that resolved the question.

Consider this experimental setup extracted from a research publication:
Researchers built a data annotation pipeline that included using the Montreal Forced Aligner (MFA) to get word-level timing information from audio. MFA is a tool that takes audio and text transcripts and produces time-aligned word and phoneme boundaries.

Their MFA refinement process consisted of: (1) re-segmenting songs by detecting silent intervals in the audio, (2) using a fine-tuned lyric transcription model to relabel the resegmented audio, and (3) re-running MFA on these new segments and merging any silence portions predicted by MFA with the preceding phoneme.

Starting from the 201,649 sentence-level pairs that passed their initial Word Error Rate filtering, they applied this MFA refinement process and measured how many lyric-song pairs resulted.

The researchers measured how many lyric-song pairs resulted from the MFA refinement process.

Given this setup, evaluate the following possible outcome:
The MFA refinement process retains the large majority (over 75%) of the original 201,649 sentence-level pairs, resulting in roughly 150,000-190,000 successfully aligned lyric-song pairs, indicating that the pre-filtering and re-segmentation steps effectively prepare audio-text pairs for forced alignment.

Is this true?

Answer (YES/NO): NO